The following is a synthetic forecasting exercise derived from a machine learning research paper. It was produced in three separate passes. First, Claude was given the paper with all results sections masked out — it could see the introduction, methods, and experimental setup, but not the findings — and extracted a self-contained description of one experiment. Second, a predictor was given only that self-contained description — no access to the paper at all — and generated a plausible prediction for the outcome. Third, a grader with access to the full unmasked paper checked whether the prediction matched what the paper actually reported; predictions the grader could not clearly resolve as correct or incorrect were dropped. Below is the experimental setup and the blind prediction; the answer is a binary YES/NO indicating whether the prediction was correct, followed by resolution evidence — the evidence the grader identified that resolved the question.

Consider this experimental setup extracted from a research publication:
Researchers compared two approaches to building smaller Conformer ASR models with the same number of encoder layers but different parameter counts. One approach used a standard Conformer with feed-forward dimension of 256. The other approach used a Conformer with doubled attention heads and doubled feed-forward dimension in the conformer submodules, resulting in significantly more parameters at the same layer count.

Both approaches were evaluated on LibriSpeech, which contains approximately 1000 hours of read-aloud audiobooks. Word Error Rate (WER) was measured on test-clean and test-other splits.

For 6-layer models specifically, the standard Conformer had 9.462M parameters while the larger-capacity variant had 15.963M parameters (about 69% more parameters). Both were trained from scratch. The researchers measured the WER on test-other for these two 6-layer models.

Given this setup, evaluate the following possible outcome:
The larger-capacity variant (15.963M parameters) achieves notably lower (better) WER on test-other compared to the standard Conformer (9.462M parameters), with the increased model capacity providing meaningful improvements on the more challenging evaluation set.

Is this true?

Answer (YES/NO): NO